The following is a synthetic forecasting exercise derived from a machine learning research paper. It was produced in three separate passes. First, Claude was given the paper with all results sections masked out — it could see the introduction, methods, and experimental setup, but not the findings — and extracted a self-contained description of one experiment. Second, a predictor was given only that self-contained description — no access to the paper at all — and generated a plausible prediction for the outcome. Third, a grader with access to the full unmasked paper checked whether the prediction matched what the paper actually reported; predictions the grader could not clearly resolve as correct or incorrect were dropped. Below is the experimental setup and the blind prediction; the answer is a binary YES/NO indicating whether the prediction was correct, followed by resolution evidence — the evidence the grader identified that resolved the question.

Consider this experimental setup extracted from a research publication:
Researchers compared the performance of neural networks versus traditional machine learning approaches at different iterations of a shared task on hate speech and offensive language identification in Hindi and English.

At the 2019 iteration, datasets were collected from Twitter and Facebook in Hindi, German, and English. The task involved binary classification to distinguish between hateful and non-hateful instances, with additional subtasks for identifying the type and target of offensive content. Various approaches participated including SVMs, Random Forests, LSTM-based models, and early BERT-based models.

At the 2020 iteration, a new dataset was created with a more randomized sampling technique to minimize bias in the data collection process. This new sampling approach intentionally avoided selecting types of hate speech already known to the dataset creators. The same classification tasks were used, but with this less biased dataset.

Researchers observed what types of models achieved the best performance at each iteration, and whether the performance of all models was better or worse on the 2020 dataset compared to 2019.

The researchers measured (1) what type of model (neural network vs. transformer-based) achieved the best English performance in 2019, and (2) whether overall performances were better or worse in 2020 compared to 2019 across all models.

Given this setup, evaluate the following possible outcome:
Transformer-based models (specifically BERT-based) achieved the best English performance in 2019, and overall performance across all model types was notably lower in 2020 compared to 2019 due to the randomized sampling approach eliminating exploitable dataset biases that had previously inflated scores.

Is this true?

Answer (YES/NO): NO